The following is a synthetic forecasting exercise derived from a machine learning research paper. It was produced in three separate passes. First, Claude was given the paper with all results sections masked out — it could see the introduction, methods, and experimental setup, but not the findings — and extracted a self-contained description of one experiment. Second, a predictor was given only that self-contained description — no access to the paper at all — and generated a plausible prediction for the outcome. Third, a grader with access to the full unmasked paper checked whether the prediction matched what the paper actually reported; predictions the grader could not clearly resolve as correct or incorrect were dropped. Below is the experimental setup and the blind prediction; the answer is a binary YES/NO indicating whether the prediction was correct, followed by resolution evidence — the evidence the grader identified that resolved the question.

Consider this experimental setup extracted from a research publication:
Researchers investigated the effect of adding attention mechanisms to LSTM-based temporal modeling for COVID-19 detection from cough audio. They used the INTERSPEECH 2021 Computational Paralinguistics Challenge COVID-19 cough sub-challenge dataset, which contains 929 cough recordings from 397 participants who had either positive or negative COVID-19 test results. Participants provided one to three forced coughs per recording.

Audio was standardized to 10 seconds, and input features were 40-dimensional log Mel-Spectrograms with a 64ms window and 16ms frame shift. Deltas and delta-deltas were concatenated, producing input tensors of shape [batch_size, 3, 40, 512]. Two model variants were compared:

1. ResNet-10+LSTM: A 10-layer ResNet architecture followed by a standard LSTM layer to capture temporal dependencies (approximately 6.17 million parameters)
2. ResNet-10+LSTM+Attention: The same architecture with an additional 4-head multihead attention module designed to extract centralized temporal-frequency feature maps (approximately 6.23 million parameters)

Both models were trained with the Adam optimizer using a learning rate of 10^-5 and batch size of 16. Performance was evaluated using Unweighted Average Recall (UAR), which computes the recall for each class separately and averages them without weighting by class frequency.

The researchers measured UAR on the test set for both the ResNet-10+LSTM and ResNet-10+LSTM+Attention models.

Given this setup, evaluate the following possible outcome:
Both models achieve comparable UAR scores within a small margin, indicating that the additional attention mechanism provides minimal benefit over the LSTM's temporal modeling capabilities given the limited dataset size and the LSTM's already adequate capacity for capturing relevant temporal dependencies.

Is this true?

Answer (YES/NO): NO